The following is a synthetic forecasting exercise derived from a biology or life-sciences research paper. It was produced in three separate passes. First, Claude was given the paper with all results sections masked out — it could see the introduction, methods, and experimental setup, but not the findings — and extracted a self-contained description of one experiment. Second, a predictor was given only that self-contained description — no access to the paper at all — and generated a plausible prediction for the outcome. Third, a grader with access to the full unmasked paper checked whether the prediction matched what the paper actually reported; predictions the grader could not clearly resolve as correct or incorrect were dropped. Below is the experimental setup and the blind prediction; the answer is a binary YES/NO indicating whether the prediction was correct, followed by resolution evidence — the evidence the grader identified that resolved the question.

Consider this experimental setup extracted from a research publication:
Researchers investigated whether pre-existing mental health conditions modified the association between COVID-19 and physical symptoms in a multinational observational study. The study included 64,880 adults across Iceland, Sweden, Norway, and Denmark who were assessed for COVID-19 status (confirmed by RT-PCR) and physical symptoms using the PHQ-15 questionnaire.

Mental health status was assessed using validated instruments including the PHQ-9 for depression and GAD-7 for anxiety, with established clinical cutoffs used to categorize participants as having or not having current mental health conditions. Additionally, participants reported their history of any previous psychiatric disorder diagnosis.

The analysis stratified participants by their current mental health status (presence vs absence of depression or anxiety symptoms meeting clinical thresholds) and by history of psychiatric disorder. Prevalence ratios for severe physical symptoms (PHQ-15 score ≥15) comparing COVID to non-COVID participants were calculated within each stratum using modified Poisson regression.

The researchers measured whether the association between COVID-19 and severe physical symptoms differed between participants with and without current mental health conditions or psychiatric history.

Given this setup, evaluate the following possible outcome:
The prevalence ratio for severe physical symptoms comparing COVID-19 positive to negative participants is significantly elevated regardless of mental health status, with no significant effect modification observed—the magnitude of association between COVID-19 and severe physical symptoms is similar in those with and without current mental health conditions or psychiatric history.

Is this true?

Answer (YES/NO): NO